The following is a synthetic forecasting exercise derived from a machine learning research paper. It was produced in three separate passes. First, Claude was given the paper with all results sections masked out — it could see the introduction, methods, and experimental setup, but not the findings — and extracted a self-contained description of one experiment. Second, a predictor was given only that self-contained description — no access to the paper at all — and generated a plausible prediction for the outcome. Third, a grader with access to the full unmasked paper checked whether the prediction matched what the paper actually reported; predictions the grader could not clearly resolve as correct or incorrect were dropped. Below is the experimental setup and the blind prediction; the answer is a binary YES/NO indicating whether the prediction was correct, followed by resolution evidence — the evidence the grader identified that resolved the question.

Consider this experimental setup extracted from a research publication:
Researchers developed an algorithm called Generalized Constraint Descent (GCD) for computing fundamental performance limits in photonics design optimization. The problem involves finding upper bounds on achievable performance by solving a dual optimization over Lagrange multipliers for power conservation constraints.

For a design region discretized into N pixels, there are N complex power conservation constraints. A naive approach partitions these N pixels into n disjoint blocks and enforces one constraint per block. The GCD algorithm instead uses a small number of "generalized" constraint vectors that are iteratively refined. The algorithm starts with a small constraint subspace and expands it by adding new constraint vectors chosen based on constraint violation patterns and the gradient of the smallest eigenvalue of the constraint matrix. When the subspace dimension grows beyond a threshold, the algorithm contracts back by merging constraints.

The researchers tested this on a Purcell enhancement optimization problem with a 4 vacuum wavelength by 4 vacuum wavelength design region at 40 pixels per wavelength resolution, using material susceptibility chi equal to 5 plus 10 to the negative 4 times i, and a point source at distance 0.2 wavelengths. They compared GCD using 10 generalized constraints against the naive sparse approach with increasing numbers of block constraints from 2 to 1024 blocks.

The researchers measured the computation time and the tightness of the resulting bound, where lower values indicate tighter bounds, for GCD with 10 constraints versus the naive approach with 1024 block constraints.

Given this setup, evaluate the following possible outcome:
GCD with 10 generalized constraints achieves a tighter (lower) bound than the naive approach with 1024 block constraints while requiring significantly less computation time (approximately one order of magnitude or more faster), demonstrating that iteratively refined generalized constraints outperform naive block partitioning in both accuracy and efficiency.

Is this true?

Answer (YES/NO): YES